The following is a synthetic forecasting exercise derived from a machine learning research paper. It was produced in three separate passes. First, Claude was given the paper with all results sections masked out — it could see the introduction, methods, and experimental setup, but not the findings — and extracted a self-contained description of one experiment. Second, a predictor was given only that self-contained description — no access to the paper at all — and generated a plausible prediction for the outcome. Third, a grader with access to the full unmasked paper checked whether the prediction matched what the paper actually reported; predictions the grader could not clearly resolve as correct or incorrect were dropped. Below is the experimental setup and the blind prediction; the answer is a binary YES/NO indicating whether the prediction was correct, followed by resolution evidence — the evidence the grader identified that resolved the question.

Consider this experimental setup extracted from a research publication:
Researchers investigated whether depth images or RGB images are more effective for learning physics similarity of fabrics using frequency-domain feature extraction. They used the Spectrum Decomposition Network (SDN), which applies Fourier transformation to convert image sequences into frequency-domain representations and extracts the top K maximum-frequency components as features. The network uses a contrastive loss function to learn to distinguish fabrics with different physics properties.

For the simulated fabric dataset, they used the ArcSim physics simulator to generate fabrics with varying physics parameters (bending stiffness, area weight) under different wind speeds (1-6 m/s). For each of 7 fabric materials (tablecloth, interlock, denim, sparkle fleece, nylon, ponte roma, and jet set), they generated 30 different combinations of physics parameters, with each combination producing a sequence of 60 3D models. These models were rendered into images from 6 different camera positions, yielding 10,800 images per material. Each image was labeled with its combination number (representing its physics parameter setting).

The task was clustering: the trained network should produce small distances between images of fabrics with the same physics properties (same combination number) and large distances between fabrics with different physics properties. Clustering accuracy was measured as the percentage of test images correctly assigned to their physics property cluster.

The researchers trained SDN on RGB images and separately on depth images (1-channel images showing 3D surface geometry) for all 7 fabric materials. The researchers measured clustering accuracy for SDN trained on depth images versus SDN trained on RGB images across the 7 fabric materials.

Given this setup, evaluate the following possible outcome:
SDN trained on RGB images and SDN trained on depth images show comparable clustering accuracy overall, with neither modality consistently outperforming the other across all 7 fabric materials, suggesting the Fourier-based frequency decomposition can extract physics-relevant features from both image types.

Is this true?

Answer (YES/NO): NO